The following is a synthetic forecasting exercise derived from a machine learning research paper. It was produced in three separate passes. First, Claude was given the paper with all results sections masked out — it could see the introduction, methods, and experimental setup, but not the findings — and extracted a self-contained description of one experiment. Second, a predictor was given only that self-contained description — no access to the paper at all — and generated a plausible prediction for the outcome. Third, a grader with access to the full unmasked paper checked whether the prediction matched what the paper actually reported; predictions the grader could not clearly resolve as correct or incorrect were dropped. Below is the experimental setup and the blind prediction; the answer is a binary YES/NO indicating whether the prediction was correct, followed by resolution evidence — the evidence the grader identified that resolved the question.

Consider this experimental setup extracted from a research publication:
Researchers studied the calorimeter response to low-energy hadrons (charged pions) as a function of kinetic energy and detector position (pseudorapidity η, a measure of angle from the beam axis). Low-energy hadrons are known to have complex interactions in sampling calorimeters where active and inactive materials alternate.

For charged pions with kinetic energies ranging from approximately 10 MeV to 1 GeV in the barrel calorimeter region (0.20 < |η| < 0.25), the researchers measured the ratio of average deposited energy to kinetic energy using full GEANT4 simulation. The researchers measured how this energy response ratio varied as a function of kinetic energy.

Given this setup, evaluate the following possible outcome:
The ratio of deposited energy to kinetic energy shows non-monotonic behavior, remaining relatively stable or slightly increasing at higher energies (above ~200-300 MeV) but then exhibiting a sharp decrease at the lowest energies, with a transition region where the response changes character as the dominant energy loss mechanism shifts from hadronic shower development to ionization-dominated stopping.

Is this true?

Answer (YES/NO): NO